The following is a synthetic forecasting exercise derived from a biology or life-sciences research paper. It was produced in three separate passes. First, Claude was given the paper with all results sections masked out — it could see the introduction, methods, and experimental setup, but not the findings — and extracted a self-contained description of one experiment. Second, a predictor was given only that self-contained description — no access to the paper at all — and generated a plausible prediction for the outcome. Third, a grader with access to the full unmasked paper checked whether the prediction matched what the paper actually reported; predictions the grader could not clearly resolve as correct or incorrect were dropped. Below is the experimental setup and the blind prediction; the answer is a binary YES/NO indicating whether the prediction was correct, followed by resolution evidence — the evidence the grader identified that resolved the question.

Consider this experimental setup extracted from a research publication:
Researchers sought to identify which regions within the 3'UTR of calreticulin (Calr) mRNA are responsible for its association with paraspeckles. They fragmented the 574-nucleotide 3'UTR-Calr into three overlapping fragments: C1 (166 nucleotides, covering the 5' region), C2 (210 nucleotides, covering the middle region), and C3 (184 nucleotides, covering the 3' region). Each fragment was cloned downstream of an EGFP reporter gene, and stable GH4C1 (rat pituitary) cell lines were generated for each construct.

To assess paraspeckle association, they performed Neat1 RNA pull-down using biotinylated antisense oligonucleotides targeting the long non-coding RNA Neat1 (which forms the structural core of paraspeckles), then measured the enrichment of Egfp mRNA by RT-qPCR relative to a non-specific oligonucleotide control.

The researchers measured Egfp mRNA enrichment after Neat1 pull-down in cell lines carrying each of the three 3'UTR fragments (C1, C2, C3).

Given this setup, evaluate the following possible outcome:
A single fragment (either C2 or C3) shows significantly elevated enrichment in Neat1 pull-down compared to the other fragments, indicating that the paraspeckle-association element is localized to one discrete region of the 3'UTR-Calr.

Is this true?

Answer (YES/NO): NO